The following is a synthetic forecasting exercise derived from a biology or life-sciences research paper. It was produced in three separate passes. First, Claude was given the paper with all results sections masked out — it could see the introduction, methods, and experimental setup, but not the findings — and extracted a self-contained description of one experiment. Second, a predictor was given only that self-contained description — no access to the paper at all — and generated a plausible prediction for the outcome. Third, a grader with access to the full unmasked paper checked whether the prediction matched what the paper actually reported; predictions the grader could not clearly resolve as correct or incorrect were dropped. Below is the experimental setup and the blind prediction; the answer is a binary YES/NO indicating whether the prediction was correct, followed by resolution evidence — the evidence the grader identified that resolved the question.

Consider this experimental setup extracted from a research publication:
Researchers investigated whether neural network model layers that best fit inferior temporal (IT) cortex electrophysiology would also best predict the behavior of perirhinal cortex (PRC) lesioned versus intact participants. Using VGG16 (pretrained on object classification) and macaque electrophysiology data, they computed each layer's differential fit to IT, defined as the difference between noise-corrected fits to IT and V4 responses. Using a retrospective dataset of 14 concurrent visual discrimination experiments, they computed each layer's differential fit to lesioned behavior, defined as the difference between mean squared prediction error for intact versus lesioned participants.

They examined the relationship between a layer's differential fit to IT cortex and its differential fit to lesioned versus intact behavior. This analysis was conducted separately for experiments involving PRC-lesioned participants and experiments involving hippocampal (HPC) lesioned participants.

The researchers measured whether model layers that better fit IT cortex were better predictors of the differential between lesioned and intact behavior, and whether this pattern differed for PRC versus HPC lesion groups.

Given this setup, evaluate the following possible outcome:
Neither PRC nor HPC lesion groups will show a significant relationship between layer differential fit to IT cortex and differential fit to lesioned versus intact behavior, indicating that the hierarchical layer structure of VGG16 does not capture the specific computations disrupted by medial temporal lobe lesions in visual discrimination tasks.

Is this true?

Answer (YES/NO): NO